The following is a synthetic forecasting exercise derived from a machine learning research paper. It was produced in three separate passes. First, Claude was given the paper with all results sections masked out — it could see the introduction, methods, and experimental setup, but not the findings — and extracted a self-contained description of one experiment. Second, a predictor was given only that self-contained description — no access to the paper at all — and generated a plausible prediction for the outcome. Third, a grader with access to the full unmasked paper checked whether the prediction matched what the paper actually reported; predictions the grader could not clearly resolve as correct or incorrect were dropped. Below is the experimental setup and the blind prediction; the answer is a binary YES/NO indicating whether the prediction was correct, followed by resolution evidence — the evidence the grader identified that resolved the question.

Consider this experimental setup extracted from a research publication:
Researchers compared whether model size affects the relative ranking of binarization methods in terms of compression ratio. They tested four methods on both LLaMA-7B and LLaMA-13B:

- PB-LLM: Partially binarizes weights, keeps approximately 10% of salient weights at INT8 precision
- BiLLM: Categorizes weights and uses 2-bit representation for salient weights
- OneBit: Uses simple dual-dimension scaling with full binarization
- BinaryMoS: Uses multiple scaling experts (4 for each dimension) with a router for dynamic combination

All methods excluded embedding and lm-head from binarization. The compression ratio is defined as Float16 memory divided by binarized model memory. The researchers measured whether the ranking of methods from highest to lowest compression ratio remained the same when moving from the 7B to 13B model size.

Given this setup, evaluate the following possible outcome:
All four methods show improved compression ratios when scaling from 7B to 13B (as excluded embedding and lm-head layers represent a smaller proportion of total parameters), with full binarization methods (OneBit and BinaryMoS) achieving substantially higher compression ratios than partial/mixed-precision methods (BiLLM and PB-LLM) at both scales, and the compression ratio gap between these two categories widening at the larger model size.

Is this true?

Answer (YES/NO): YES